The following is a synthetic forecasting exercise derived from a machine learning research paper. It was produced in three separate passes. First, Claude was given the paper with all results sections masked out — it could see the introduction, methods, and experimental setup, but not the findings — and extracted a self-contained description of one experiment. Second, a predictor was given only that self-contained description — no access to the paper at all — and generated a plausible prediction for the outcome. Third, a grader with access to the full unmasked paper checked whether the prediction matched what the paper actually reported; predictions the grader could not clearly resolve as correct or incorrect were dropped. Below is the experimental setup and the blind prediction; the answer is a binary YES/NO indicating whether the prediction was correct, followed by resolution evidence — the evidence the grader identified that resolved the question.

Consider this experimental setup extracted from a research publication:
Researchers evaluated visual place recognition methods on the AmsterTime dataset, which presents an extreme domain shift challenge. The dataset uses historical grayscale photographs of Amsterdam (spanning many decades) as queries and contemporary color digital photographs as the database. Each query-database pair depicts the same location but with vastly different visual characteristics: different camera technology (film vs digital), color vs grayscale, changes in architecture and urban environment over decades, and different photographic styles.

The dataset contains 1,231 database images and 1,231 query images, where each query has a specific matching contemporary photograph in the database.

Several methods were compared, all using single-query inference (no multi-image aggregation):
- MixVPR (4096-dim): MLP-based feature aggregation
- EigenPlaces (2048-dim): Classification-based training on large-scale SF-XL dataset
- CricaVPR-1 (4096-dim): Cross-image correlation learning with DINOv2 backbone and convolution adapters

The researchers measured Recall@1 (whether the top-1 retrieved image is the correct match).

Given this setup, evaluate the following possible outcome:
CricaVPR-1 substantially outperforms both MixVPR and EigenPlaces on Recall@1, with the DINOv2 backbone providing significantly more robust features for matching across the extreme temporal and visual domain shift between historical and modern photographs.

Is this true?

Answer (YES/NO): NO